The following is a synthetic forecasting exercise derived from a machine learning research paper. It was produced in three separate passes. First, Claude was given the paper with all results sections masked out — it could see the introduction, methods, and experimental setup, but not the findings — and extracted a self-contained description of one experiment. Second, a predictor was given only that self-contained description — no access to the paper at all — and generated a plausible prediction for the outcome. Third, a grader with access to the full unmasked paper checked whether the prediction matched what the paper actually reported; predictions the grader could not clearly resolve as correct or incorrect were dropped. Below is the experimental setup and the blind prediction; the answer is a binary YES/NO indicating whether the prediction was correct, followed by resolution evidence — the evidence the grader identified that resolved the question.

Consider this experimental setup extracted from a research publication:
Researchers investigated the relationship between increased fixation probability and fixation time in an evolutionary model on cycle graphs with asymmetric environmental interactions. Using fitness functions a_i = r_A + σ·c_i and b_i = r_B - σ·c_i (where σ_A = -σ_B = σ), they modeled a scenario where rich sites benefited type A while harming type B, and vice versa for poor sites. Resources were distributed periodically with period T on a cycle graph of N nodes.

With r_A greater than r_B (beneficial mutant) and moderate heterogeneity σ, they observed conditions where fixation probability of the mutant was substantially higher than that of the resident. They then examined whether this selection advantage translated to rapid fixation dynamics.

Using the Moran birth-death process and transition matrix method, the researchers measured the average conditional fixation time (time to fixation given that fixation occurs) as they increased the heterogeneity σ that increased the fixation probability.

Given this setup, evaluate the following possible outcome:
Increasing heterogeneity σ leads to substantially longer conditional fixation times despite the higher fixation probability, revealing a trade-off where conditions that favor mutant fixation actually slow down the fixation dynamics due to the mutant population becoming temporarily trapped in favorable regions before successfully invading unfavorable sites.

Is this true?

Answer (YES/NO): YES